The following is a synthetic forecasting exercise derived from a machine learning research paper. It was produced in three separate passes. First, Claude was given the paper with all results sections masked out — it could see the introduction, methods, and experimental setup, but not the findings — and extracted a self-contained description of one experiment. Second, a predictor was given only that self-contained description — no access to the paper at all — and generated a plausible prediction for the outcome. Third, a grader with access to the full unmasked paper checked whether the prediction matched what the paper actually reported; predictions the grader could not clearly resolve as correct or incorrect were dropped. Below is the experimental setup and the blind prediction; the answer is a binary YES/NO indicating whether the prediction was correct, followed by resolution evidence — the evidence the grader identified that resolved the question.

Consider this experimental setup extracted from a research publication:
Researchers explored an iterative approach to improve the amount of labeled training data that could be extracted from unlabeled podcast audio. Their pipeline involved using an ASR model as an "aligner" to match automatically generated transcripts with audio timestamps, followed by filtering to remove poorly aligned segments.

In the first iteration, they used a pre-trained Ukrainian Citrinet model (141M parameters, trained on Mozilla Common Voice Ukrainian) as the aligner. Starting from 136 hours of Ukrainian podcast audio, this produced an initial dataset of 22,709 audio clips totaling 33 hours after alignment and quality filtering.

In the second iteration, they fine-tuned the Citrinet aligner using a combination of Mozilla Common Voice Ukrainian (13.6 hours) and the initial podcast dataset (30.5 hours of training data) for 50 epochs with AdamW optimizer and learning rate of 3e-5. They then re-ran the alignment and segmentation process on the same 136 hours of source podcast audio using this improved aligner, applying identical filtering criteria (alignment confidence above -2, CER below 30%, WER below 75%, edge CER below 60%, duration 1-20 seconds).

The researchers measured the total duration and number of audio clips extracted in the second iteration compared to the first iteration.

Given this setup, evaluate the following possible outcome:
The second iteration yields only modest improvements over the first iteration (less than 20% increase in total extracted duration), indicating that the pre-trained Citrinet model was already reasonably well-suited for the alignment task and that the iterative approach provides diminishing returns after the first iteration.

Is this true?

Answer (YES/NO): NO